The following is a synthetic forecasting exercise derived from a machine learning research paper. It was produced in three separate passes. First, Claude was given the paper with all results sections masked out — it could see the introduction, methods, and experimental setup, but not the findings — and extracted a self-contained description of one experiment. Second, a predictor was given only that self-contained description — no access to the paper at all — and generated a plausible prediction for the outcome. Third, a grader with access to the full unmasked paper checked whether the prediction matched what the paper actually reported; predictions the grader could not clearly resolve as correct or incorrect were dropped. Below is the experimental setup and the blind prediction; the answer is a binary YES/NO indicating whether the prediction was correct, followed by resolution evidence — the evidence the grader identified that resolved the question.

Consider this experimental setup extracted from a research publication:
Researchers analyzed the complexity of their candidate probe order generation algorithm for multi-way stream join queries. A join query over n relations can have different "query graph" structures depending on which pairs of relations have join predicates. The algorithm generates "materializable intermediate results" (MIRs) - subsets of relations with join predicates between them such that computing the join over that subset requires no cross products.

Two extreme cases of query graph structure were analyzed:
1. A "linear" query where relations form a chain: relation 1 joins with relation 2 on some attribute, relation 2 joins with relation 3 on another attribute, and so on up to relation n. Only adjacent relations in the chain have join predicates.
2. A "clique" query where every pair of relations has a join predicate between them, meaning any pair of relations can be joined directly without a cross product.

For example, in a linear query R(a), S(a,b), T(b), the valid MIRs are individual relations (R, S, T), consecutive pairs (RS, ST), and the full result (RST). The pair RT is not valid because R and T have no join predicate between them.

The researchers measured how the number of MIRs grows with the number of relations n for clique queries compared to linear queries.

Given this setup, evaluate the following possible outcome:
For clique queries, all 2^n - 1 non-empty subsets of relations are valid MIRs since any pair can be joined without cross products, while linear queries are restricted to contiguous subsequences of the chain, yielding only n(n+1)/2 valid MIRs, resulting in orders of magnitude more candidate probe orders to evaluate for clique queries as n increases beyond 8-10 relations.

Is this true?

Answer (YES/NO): NO